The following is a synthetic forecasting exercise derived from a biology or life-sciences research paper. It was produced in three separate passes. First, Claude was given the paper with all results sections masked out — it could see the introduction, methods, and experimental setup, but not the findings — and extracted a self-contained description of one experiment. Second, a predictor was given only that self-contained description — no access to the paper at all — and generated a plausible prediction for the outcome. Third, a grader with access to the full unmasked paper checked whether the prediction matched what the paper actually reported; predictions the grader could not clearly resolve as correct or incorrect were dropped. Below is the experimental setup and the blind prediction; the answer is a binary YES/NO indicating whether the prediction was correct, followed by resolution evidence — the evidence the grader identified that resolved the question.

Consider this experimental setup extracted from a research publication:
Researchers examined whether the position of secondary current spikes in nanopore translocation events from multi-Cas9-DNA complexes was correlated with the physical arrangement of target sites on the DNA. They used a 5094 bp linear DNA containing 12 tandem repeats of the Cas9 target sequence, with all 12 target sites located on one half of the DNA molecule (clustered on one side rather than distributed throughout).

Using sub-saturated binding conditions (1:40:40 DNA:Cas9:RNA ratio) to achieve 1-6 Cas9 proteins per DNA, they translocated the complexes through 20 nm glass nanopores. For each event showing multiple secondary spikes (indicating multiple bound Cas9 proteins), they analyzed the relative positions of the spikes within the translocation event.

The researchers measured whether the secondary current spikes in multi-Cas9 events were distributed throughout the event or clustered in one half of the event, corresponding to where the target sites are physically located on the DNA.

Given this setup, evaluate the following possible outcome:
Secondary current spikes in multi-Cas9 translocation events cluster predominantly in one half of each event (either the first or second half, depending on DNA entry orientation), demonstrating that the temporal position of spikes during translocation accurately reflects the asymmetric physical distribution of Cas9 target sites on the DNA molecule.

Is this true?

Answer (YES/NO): YES